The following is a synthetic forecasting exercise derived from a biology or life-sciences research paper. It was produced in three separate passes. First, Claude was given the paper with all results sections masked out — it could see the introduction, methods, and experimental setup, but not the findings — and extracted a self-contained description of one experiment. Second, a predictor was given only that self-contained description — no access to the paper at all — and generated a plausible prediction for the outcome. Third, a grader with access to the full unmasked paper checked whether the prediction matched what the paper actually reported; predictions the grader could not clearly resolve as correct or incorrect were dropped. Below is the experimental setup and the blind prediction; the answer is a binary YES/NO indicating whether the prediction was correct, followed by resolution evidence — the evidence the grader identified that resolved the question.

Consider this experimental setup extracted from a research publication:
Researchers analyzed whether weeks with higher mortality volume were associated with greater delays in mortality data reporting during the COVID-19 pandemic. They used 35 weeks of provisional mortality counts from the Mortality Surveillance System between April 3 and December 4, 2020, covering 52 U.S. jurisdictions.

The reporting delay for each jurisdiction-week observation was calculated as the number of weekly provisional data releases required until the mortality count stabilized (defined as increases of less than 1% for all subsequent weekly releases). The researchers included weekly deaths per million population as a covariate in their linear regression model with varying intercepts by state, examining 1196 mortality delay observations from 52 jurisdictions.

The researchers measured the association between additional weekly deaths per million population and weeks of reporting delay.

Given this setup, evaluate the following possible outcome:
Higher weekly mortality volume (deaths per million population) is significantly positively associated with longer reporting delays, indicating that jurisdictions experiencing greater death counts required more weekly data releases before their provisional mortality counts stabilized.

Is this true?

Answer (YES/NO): YES